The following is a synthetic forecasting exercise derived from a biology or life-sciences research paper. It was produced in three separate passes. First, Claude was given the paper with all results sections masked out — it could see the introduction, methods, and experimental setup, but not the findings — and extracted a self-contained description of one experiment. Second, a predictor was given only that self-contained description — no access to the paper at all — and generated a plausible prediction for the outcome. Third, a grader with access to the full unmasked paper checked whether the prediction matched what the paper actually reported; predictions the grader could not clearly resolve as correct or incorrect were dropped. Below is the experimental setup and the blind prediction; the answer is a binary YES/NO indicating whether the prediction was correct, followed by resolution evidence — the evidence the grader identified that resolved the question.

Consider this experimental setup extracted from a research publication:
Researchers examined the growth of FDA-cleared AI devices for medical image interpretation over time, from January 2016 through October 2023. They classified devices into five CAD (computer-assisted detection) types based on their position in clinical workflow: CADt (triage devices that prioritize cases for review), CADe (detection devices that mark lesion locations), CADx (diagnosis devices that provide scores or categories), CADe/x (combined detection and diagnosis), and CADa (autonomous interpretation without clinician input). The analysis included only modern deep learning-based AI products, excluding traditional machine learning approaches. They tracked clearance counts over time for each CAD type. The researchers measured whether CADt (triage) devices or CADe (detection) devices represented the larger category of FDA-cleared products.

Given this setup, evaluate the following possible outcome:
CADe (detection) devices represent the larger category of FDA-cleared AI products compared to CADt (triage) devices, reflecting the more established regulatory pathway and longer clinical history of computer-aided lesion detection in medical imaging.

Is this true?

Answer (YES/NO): NO